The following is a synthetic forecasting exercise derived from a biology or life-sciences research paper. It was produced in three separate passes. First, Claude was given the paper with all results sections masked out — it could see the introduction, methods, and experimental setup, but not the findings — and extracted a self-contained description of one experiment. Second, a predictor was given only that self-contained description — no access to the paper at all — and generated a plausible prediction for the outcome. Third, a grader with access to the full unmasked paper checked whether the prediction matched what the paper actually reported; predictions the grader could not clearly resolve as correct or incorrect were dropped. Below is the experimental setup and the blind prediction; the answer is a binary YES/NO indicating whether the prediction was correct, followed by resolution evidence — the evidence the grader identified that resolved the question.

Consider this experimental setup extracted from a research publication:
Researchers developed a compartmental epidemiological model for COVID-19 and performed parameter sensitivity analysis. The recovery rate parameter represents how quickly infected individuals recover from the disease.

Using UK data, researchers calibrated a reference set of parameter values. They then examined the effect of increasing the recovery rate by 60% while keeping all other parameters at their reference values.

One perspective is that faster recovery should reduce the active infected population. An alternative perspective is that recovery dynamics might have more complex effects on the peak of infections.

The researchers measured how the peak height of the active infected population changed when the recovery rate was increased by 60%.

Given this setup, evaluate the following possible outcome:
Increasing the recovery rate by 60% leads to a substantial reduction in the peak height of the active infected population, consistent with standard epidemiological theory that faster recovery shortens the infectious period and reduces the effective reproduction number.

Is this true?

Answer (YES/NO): YES